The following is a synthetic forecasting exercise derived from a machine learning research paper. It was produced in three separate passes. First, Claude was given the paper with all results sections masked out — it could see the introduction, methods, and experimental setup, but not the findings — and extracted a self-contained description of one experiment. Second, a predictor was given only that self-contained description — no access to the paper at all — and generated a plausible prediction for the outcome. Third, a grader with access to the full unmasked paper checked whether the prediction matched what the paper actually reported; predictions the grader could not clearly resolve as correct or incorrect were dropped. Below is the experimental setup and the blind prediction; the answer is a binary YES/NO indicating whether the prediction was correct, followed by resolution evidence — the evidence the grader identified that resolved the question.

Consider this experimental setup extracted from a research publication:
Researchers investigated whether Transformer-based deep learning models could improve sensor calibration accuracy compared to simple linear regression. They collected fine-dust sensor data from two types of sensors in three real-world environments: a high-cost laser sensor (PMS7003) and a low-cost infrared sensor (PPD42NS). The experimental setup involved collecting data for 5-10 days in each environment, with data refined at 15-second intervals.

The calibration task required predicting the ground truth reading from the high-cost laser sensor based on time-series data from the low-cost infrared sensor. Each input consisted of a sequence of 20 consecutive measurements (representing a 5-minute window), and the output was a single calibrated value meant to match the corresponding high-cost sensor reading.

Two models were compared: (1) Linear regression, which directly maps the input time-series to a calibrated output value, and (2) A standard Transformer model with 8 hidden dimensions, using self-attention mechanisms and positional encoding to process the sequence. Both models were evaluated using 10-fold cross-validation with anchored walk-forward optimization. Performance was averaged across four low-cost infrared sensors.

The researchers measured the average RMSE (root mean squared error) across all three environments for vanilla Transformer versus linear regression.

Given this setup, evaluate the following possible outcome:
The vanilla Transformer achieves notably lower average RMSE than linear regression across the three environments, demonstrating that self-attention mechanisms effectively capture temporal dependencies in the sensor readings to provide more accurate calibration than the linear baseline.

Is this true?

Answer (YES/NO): NO